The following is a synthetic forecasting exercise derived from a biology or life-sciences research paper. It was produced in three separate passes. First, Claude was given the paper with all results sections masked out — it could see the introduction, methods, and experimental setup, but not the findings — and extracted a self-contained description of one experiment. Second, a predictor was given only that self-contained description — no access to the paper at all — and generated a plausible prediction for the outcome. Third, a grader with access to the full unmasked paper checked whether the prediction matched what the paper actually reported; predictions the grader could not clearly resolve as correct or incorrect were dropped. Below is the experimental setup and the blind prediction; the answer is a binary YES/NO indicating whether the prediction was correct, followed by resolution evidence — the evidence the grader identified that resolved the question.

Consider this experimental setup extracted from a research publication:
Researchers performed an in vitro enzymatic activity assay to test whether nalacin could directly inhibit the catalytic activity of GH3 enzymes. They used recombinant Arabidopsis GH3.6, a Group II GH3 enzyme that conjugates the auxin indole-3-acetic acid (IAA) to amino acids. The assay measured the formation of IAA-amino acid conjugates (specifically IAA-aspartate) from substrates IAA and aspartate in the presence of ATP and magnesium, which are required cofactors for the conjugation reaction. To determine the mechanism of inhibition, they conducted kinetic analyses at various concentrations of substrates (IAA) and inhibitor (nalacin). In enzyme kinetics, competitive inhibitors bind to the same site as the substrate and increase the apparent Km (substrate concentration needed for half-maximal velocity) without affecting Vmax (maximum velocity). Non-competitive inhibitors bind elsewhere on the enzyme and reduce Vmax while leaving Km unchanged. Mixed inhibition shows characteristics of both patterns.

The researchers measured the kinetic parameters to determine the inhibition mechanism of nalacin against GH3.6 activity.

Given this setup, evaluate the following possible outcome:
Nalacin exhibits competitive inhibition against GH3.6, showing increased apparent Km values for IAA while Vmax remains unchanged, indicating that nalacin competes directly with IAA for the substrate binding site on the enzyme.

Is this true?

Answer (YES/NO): NO